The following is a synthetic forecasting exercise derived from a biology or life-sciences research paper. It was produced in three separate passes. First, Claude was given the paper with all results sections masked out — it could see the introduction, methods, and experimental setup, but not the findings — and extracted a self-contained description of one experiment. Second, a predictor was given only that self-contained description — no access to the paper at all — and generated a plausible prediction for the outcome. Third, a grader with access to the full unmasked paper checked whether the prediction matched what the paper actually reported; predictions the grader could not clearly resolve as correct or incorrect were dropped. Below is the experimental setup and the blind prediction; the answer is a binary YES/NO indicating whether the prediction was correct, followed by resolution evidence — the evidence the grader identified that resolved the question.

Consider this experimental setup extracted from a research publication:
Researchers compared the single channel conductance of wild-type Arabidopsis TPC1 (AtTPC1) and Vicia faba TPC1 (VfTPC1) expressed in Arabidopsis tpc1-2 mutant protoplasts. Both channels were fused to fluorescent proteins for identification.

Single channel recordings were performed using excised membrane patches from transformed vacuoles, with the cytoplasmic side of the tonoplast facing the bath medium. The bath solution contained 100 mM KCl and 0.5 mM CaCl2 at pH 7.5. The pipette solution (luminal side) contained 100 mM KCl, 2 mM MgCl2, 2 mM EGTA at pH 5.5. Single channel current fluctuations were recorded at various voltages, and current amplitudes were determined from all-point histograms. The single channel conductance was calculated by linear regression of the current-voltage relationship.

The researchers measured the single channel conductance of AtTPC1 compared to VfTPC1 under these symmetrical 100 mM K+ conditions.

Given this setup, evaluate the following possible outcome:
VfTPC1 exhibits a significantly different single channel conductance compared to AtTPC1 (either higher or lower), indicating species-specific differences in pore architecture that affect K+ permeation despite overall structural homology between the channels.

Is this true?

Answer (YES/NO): YES